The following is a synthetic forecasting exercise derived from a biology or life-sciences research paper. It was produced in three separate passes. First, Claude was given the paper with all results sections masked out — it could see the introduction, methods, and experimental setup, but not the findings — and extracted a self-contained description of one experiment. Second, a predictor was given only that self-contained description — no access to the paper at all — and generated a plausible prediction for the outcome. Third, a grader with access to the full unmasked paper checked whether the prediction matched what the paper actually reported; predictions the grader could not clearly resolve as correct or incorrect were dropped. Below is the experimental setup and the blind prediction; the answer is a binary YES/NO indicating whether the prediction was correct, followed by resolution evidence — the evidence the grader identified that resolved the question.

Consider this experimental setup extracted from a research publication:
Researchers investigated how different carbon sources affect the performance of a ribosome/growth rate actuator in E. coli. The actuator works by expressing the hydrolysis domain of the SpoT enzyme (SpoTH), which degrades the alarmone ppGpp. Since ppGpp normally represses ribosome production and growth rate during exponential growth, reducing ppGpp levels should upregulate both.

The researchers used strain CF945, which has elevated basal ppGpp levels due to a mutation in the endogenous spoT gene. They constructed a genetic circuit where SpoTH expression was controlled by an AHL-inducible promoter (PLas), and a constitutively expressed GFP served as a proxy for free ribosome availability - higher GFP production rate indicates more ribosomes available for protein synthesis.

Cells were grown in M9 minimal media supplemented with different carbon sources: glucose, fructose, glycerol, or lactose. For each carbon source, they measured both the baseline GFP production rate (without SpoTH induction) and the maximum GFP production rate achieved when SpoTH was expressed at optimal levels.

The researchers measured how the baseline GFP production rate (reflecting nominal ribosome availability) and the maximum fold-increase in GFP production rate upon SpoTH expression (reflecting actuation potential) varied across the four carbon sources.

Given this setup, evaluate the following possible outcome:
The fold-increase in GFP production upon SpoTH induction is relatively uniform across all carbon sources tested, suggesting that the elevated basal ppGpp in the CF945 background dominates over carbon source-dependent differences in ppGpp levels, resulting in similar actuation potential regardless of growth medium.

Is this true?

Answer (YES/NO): NO